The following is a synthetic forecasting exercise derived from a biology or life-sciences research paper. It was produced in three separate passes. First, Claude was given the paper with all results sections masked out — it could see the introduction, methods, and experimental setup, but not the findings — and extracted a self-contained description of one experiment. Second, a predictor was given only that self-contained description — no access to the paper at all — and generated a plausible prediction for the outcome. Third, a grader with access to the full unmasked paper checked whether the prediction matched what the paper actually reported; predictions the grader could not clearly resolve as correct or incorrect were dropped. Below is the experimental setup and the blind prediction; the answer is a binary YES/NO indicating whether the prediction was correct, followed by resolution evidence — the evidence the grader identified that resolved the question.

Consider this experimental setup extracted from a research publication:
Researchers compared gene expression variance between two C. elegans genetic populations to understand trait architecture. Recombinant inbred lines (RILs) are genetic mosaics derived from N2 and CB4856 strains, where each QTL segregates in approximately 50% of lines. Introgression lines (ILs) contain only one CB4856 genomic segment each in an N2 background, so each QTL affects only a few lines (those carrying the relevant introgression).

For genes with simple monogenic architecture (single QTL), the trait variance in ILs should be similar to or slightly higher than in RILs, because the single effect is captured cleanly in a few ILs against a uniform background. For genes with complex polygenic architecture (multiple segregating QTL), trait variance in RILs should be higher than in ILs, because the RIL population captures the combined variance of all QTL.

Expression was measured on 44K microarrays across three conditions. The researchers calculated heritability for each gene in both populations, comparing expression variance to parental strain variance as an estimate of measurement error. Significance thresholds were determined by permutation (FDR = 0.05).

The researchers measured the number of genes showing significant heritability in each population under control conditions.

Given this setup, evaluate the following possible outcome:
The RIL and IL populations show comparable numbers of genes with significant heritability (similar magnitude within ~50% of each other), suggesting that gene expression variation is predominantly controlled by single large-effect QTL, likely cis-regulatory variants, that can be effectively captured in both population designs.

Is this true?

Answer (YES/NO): NO